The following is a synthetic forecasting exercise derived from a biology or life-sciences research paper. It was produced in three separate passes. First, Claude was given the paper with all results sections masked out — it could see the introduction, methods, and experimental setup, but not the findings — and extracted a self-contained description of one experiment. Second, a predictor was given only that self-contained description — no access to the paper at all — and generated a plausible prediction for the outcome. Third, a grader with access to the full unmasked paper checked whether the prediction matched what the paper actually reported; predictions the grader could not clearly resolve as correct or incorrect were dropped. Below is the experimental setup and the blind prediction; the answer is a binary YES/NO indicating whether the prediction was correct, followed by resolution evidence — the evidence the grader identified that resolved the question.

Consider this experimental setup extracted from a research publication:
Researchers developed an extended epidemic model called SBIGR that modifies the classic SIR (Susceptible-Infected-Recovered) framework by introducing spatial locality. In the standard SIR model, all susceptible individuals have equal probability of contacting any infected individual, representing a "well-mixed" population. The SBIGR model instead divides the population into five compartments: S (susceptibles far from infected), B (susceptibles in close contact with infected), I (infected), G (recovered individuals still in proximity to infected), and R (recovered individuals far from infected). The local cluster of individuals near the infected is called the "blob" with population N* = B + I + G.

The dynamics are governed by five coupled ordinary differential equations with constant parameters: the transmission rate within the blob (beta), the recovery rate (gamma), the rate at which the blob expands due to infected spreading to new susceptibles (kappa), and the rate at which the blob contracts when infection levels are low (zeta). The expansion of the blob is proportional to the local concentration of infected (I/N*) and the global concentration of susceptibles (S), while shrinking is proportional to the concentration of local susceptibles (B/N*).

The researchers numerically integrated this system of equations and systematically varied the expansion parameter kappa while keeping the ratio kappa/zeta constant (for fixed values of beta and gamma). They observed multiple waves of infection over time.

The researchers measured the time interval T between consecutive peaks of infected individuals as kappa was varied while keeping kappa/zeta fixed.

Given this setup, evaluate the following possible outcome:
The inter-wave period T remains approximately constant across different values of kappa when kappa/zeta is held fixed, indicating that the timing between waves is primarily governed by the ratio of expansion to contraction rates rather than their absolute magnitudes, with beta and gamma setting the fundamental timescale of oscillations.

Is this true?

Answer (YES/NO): YES